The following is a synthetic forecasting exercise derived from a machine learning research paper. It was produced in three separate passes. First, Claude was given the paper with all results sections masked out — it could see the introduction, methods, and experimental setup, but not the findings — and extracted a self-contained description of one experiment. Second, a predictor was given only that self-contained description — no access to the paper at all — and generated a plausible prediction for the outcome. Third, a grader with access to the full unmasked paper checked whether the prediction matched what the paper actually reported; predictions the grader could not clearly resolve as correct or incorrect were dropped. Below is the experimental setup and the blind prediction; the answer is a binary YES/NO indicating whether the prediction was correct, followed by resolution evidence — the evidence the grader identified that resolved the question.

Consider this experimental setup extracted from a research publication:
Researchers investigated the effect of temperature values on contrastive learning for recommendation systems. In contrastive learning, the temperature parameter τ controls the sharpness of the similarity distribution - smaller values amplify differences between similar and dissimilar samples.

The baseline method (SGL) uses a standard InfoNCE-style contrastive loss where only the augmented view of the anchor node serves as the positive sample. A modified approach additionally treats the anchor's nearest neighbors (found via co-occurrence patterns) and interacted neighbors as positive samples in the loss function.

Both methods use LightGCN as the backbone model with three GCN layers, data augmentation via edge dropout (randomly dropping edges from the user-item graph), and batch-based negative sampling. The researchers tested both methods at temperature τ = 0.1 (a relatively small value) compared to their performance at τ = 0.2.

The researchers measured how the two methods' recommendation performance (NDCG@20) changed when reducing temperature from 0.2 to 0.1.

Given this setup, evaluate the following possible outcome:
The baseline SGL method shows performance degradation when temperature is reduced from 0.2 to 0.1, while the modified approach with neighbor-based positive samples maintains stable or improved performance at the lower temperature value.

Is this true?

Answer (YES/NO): YES